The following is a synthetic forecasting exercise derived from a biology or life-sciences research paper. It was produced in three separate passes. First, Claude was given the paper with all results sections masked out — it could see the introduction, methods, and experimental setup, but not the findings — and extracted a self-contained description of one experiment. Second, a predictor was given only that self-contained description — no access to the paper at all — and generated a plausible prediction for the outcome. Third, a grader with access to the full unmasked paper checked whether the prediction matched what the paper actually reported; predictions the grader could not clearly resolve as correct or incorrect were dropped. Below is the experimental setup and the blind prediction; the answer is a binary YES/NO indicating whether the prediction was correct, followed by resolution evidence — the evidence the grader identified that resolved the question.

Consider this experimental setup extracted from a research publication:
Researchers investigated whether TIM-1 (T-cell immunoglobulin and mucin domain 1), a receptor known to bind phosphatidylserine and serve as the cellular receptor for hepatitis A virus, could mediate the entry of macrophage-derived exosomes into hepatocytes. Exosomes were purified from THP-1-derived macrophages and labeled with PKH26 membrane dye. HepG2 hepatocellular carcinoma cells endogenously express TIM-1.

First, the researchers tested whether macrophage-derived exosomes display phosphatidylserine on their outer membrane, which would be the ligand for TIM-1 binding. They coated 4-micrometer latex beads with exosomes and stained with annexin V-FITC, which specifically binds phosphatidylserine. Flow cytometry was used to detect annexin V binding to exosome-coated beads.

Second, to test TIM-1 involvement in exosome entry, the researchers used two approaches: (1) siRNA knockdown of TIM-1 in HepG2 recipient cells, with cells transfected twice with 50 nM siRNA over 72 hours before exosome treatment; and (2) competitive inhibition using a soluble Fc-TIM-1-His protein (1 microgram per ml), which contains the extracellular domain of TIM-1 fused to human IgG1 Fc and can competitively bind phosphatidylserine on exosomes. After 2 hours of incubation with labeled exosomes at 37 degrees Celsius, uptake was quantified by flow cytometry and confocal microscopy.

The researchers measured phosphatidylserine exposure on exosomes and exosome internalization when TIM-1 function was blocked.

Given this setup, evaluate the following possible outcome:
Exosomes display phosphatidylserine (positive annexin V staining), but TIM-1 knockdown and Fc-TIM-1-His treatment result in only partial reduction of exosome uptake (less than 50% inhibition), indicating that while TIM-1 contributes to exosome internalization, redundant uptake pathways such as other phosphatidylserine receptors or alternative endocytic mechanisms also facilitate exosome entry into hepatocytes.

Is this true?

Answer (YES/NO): NO